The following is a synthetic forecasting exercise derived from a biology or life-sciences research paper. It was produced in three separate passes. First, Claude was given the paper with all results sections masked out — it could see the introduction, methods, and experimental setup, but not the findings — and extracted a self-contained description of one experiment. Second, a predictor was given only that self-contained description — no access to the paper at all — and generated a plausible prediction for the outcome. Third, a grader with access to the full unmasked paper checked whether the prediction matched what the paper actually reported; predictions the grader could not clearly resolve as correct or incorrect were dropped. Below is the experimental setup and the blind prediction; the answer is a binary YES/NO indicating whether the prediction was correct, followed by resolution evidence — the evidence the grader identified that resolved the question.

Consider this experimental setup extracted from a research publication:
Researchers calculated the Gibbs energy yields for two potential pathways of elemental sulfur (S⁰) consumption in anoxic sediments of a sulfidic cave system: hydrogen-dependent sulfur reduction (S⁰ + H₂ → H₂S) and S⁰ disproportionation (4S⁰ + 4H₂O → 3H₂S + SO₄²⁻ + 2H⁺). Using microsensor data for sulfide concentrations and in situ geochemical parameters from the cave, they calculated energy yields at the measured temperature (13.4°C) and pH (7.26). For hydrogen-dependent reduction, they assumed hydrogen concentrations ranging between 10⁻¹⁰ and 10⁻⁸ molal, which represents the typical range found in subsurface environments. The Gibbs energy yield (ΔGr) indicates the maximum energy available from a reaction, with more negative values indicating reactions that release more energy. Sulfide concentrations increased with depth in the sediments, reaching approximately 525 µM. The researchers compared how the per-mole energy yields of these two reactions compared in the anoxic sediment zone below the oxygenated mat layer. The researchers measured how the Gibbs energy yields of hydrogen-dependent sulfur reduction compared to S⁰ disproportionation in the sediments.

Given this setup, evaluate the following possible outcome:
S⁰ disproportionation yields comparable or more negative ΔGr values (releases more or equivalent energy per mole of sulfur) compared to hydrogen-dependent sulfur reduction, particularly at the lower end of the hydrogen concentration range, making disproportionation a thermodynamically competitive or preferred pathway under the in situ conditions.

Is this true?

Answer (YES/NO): NO